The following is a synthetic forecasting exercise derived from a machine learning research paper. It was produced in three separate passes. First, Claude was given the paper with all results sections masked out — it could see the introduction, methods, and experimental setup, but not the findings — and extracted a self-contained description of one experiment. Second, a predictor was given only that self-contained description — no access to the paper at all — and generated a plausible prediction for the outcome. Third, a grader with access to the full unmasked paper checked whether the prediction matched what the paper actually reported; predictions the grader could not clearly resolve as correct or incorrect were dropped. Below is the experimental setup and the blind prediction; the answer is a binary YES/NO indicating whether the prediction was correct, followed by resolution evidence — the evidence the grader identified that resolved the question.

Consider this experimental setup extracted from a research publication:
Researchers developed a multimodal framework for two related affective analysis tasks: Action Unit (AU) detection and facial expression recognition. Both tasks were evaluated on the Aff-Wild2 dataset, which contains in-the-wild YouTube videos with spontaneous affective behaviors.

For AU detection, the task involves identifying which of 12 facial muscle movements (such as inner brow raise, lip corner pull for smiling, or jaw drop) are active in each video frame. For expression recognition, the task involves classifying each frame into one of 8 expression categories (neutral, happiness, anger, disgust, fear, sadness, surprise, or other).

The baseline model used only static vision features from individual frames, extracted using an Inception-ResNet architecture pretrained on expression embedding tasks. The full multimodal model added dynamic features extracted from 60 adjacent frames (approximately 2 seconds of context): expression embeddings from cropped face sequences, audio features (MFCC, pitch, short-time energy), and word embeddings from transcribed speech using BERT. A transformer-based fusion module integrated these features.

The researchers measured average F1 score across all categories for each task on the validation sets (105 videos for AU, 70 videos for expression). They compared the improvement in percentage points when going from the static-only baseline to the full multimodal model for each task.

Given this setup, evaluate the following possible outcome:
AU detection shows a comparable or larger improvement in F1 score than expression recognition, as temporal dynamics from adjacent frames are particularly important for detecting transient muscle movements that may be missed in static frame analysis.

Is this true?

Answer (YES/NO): NO